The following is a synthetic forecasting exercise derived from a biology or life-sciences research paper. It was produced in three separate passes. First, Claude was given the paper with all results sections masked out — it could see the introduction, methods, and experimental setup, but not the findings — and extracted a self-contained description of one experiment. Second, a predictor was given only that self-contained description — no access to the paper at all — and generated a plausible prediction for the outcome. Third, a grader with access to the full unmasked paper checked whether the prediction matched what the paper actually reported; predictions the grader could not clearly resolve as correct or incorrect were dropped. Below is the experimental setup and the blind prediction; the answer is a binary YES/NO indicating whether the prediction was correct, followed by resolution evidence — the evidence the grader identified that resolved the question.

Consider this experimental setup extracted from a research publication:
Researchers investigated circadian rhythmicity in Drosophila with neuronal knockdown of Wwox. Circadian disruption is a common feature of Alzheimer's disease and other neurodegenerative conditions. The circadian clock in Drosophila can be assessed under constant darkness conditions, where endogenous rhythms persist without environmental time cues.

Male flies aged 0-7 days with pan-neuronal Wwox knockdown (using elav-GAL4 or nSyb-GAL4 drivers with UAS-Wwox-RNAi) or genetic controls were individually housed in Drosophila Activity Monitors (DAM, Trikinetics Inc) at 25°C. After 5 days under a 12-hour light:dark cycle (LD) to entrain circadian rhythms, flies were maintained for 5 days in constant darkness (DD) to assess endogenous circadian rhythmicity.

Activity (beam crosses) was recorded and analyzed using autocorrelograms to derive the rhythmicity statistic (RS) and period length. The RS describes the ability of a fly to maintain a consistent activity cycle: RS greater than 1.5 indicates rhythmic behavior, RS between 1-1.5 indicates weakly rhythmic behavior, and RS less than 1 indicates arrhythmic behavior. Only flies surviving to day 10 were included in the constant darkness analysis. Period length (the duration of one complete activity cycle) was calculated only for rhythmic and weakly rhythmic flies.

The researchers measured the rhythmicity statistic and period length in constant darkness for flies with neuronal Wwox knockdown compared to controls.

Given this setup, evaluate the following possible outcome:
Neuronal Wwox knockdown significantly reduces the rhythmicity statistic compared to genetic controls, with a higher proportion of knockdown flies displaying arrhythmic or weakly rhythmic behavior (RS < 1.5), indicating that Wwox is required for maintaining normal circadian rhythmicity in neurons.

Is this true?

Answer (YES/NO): NO